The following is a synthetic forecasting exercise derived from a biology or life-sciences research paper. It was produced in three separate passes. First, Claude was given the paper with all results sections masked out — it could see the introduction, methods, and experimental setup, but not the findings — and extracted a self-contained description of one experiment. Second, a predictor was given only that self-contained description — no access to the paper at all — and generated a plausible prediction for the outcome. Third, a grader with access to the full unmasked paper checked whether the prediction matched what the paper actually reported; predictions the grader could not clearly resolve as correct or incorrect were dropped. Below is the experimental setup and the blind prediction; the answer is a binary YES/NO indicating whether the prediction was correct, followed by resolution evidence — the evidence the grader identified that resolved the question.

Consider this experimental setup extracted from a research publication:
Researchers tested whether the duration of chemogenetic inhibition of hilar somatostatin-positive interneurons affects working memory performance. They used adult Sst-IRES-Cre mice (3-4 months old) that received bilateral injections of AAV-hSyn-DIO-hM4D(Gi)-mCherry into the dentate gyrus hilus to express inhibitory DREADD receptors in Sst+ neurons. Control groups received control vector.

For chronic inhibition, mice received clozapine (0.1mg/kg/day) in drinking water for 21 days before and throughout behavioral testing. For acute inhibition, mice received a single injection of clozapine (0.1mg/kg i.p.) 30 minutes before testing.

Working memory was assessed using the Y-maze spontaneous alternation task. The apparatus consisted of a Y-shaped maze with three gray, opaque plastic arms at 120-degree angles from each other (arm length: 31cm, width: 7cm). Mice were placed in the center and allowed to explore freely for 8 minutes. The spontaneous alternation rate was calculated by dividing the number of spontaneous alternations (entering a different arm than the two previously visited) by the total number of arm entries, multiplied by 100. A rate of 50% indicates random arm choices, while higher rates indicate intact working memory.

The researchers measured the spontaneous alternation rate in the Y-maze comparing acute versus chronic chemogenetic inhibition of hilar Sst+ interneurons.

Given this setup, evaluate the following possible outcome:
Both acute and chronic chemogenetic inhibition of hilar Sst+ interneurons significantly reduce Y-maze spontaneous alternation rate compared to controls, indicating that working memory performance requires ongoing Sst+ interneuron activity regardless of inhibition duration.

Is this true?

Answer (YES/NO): YES